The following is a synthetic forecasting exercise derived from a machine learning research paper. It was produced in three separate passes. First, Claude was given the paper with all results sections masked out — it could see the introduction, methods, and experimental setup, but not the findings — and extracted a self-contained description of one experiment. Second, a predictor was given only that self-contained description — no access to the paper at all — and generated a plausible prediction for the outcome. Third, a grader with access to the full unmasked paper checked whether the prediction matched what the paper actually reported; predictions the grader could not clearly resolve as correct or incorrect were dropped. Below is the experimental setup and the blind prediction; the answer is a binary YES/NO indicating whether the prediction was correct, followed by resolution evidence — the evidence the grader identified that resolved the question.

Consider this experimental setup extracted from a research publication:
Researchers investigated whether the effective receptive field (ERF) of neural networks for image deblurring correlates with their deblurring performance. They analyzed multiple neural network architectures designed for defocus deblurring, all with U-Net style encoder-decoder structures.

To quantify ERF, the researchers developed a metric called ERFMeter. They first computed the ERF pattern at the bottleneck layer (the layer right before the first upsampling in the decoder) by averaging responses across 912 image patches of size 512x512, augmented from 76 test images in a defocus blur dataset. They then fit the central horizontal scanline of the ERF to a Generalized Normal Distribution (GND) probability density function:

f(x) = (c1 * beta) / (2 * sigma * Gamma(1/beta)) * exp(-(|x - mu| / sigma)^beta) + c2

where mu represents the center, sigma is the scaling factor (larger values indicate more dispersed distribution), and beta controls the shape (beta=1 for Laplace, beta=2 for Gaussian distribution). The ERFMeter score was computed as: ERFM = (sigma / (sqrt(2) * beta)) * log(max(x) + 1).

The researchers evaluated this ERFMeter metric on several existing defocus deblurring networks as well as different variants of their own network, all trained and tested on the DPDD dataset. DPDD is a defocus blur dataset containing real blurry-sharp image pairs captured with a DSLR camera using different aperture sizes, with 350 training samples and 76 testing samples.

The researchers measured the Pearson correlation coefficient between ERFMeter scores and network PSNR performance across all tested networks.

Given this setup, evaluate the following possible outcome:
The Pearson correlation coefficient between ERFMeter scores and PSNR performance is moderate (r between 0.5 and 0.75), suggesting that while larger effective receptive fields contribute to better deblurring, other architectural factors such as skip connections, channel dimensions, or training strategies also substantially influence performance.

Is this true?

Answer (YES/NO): NO